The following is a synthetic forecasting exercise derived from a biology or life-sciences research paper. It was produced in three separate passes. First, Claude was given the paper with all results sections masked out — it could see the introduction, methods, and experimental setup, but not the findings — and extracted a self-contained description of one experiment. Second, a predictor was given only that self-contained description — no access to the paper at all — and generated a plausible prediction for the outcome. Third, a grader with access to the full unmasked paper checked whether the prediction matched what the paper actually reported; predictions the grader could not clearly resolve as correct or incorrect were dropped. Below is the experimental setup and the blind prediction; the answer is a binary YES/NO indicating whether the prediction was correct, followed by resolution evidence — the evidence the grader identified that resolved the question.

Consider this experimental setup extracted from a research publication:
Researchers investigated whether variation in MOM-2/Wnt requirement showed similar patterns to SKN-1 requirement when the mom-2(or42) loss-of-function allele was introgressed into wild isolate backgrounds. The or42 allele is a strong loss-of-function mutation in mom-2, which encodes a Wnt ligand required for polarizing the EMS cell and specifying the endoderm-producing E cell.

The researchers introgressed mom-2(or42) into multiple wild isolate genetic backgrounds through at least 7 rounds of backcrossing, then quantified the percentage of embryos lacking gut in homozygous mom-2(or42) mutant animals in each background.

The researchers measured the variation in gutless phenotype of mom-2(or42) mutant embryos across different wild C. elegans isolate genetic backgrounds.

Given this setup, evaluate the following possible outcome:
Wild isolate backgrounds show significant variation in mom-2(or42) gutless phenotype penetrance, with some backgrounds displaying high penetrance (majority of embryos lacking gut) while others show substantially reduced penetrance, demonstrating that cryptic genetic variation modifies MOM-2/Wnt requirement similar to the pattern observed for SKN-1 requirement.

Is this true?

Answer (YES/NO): YES